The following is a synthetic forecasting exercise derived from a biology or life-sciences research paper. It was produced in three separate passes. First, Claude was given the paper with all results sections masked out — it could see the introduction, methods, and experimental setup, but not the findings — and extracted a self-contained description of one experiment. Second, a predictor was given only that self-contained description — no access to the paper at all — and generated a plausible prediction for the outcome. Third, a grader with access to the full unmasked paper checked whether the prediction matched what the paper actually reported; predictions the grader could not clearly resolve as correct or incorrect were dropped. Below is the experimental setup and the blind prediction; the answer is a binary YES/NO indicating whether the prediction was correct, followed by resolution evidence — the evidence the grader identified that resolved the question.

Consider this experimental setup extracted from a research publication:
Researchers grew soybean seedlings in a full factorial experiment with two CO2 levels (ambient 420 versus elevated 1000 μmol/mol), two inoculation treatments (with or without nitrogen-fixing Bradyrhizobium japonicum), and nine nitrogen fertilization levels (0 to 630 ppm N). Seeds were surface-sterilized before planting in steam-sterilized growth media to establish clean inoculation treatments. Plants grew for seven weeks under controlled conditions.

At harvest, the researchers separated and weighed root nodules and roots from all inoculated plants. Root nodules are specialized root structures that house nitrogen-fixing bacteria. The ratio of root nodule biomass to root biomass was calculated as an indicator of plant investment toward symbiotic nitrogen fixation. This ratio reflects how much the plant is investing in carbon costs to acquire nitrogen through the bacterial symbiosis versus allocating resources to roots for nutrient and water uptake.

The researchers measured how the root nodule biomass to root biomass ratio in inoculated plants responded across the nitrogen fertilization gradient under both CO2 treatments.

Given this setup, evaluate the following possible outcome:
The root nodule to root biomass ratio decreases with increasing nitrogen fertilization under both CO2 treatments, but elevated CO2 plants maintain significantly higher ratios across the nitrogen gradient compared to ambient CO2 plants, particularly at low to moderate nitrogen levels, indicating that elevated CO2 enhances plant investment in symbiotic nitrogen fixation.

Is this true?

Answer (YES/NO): NO